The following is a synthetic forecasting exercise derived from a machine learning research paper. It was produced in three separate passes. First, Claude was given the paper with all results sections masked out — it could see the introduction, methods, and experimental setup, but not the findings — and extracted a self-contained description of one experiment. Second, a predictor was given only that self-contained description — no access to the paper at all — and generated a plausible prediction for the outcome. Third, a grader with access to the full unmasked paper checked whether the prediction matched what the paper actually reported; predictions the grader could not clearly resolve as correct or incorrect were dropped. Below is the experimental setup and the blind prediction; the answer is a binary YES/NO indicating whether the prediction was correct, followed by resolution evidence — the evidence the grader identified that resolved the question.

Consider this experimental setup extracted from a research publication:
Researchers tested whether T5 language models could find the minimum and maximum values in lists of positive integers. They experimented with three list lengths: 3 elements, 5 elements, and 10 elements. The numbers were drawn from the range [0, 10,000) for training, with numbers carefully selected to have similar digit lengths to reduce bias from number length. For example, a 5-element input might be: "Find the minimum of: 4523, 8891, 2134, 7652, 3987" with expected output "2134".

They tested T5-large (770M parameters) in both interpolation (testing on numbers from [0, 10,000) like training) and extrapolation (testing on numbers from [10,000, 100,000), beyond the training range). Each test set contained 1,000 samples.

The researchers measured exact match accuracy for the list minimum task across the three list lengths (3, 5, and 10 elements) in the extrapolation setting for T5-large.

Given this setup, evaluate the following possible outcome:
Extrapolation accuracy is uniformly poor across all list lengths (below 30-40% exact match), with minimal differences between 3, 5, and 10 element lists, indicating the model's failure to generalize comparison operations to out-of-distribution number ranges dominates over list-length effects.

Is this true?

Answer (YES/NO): NO